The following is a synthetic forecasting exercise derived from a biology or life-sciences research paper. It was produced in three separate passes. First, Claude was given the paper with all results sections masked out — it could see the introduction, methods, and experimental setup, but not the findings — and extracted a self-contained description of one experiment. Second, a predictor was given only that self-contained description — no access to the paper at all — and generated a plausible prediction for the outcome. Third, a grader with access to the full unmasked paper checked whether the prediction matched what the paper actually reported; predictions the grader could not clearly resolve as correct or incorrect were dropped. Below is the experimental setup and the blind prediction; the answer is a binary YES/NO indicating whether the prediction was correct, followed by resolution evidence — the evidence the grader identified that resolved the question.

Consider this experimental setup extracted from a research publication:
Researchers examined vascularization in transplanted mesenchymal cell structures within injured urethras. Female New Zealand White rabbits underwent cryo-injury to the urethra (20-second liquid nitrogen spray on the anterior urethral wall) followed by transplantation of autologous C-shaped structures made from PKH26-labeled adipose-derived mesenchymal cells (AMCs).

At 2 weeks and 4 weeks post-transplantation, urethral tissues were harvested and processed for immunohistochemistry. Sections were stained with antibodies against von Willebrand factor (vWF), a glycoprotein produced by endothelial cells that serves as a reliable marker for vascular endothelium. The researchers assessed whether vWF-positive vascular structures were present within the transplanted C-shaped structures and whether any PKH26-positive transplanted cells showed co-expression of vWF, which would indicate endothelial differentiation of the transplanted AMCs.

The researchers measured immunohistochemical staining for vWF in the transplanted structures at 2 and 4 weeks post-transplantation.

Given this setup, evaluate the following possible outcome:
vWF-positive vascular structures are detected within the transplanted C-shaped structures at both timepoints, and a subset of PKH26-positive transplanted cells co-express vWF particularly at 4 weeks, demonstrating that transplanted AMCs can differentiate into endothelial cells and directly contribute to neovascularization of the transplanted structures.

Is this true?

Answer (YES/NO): NO